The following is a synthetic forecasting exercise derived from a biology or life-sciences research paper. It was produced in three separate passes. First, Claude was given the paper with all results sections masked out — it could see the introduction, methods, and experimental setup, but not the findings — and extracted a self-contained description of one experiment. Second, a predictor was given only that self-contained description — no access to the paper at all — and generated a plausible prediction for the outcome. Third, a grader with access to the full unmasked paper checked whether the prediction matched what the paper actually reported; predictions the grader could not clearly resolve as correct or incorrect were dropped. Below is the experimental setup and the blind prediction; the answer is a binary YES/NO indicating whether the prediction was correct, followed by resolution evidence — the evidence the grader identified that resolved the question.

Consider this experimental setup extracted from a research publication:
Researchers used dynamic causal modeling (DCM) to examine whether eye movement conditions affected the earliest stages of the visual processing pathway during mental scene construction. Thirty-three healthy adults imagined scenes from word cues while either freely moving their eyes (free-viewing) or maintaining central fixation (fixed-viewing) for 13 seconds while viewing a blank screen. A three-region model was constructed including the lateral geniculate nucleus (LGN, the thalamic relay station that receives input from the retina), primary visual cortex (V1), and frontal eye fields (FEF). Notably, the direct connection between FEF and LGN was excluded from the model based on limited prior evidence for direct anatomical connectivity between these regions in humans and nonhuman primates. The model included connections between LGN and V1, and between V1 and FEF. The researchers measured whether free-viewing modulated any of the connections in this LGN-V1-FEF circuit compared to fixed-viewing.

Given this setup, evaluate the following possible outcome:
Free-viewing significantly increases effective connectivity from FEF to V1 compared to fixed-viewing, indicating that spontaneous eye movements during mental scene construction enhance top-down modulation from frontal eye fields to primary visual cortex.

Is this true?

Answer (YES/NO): YES